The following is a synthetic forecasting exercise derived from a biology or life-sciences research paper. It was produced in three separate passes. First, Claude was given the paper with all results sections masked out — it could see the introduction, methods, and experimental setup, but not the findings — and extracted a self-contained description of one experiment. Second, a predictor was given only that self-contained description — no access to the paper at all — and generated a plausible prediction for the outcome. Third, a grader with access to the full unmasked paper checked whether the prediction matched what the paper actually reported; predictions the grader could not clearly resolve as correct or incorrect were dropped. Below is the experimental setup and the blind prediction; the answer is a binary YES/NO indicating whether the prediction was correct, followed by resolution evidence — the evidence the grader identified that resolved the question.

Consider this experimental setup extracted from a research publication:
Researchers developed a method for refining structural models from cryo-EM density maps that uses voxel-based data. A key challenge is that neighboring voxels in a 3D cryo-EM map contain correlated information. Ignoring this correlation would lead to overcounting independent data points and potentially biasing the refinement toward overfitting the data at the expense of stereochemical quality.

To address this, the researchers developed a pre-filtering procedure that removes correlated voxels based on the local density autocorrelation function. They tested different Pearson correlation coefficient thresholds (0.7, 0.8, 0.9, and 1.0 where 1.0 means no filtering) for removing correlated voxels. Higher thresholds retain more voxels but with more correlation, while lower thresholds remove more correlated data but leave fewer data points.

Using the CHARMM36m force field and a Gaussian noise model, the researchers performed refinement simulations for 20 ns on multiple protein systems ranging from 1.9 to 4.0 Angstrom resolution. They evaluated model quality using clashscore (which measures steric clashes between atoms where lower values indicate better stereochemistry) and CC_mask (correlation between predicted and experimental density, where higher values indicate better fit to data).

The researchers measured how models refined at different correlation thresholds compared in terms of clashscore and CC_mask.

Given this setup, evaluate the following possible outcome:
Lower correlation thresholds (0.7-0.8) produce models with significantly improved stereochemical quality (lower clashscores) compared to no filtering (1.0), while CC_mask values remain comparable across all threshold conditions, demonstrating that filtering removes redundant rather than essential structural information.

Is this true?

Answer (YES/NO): NO